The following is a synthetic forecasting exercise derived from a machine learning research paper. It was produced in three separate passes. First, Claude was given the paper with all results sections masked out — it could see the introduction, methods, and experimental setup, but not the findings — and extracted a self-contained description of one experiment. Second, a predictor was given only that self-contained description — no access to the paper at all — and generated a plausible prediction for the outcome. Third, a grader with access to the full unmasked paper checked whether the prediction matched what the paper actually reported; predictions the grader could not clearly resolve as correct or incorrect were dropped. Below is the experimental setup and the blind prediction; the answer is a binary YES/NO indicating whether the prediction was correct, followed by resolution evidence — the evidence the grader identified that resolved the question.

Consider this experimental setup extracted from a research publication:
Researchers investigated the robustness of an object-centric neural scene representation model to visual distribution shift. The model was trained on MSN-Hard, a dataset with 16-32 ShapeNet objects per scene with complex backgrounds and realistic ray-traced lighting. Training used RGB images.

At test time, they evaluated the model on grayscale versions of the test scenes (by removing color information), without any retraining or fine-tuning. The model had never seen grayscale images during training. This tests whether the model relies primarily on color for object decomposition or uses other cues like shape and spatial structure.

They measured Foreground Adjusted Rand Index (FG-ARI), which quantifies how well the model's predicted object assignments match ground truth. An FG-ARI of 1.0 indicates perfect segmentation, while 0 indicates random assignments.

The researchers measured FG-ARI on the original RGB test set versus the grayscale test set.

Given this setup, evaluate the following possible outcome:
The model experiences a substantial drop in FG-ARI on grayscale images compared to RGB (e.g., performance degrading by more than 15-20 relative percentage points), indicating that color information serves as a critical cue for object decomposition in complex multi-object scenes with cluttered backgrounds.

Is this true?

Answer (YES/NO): NO